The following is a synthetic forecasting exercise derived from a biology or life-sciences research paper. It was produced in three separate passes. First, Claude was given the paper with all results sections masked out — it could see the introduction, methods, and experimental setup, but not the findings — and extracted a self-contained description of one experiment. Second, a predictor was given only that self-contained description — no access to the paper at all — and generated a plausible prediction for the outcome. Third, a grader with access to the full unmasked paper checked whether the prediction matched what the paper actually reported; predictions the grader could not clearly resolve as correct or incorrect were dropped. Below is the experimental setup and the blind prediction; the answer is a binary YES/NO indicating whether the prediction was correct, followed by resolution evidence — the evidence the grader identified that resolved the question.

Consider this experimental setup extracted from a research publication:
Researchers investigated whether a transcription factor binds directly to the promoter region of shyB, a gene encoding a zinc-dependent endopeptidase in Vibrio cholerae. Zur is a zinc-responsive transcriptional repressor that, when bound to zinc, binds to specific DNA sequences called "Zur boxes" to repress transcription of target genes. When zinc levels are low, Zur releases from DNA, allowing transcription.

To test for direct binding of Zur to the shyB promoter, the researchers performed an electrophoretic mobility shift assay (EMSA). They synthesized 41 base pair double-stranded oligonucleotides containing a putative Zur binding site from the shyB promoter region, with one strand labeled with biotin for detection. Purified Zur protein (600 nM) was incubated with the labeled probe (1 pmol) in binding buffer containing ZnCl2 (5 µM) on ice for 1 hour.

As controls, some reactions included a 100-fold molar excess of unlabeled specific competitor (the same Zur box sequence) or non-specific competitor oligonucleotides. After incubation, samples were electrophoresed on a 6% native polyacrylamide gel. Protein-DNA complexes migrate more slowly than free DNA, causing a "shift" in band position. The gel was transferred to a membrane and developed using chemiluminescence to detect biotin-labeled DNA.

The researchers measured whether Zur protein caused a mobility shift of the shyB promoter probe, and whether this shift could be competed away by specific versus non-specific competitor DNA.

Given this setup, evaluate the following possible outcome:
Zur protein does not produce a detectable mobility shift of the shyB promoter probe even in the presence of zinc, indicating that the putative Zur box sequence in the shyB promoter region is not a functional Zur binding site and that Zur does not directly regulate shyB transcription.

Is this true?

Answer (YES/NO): NO